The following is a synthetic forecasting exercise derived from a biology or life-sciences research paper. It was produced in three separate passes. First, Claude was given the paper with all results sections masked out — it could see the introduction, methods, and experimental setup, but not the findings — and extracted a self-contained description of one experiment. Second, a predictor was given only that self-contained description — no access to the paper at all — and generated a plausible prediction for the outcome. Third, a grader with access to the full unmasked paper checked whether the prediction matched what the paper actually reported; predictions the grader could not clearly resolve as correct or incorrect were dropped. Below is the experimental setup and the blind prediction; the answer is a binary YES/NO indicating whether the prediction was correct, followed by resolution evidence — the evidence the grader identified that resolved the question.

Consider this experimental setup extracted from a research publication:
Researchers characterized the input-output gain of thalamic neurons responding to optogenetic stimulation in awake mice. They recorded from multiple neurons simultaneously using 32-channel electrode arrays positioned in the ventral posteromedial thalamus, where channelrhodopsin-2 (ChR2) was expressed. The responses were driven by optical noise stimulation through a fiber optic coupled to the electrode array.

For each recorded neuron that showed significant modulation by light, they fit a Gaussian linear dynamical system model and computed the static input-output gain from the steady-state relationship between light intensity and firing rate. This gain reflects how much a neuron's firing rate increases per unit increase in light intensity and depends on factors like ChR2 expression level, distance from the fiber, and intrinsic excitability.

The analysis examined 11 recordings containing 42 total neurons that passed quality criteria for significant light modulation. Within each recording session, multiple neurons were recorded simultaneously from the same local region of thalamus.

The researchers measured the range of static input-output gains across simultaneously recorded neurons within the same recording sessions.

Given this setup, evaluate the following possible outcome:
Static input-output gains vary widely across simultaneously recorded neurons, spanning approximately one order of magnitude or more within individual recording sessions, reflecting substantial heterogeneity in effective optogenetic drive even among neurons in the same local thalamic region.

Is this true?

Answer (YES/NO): YES